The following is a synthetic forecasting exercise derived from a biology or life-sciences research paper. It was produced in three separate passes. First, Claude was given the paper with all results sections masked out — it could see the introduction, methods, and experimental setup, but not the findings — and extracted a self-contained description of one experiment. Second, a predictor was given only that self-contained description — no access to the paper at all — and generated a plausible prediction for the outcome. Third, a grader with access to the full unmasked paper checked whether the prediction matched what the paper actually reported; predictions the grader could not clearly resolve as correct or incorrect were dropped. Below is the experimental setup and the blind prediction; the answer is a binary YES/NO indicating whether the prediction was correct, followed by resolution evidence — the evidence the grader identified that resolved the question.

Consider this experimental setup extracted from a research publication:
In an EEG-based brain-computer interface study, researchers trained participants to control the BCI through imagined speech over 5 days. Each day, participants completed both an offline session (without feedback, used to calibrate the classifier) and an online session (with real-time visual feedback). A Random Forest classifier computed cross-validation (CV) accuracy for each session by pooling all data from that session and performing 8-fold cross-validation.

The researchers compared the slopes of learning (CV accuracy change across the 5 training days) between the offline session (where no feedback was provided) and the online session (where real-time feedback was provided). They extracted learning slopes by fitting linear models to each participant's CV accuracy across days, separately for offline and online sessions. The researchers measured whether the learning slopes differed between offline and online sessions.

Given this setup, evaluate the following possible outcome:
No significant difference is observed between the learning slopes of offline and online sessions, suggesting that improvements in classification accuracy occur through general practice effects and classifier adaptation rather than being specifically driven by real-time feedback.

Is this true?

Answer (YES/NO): YES